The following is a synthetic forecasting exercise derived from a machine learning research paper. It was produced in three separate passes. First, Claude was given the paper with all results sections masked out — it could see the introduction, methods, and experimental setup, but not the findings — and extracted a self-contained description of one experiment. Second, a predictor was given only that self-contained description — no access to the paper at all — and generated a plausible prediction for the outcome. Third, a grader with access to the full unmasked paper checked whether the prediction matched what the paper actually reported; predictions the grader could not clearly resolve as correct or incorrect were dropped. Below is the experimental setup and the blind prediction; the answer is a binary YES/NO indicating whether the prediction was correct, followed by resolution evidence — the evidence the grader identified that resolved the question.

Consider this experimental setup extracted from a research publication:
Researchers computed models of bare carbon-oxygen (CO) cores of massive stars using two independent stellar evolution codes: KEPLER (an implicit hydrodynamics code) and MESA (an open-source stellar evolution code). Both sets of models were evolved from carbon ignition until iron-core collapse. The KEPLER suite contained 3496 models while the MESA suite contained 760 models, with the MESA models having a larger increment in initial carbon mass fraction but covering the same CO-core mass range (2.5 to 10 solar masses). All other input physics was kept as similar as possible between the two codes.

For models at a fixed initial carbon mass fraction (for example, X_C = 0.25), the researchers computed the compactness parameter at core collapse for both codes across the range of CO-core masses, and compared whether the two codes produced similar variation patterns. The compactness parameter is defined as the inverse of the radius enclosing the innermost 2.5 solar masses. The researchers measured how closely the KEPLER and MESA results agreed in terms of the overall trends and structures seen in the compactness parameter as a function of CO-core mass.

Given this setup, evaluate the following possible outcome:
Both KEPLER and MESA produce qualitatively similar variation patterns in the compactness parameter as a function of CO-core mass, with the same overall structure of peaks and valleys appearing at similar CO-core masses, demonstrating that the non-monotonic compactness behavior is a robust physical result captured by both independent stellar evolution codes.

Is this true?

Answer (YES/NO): YES